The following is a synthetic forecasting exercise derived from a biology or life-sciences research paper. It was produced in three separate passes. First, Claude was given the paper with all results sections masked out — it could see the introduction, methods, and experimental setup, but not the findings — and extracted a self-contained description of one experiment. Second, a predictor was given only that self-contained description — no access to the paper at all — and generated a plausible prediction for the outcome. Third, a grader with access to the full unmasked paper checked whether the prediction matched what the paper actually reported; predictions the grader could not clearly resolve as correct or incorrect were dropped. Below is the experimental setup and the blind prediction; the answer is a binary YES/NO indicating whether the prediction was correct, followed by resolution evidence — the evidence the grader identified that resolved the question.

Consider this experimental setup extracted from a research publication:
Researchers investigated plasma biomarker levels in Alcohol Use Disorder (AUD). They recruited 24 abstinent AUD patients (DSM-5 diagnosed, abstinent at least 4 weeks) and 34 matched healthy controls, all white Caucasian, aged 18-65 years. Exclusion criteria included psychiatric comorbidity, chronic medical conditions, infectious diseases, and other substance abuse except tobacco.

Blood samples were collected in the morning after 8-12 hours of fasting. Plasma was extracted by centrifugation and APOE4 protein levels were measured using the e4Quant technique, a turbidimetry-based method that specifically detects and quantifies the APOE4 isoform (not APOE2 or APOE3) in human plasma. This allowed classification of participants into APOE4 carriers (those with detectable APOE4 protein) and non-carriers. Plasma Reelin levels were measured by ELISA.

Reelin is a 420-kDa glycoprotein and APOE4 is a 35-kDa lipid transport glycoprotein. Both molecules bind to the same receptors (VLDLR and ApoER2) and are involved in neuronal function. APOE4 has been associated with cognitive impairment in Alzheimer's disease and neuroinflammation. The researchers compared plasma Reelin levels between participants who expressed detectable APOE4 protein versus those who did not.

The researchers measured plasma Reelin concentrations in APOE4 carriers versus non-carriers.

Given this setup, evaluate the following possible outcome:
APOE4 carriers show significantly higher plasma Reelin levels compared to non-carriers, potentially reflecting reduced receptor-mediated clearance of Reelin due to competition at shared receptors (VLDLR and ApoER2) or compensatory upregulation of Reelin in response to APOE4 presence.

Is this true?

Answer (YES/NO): YES